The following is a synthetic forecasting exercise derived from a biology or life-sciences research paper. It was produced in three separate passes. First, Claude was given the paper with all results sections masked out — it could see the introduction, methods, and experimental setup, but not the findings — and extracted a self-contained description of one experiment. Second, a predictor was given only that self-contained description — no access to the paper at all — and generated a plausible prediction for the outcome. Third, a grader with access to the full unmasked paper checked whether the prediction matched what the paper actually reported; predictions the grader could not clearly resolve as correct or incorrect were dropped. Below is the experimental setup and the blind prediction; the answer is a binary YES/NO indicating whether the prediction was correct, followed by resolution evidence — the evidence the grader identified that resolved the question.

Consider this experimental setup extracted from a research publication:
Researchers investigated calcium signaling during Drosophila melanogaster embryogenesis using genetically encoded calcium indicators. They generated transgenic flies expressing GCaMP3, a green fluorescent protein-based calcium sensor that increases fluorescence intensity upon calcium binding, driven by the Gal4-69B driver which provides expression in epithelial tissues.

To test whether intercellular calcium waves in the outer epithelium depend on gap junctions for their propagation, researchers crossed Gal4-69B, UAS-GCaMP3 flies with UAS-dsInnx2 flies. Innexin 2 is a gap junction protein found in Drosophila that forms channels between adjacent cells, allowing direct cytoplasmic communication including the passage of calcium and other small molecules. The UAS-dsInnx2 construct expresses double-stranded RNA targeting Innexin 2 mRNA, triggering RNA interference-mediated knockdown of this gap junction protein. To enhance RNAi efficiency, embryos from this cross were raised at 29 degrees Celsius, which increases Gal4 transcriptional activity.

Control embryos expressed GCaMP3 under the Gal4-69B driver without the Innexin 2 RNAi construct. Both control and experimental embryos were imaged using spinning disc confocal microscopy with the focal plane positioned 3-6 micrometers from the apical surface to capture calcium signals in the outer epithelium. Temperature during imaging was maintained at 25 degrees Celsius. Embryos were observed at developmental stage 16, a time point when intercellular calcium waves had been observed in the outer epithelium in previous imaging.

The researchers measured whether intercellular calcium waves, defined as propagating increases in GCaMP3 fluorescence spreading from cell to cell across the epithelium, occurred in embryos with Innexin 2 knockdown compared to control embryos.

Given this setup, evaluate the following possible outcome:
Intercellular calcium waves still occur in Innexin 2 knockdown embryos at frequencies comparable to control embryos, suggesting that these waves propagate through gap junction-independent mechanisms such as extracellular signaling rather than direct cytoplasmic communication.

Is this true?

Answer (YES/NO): NO